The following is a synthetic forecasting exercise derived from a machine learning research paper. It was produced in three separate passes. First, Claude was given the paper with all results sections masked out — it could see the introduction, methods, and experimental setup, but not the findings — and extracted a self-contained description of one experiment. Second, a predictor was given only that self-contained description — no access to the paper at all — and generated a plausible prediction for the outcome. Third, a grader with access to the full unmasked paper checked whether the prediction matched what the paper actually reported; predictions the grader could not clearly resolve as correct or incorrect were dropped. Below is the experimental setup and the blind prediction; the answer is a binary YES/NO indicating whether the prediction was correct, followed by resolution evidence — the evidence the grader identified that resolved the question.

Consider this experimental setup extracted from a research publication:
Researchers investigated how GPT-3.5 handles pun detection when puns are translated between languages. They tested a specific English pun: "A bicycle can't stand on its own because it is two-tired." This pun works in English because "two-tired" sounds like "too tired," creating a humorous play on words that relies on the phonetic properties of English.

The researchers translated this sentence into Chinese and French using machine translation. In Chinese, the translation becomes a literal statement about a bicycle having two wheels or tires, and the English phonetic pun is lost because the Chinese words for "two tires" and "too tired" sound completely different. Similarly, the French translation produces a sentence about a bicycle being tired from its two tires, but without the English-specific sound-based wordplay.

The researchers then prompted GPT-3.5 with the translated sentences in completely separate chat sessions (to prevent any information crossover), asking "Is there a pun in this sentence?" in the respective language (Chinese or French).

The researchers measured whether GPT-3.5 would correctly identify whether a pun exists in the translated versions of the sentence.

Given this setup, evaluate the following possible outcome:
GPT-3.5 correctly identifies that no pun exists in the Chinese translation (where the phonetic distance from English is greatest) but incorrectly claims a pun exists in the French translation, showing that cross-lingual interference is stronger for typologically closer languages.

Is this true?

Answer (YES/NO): NO